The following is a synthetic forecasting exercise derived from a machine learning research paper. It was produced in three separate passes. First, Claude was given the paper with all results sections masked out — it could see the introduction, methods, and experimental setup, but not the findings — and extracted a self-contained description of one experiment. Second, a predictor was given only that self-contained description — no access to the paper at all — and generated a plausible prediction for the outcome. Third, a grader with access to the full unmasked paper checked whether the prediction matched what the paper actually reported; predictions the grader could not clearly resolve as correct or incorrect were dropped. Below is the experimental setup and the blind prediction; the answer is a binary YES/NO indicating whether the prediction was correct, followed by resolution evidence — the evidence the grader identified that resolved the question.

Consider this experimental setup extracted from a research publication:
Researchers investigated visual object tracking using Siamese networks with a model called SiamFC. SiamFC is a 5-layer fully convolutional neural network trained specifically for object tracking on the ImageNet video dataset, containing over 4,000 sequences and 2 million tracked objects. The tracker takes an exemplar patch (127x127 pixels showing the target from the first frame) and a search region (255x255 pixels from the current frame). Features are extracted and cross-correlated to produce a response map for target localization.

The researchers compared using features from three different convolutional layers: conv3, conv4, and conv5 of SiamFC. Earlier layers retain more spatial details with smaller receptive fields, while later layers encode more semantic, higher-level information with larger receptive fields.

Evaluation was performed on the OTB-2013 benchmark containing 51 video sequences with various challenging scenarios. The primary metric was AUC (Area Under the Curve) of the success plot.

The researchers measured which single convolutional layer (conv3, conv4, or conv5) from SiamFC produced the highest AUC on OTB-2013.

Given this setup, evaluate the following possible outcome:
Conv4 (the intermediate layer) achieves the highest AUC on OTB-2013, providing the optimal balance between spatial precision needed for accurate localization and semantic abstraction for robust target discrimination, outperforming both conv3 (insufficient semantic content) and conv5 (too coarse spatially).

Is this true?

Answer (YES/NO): NO